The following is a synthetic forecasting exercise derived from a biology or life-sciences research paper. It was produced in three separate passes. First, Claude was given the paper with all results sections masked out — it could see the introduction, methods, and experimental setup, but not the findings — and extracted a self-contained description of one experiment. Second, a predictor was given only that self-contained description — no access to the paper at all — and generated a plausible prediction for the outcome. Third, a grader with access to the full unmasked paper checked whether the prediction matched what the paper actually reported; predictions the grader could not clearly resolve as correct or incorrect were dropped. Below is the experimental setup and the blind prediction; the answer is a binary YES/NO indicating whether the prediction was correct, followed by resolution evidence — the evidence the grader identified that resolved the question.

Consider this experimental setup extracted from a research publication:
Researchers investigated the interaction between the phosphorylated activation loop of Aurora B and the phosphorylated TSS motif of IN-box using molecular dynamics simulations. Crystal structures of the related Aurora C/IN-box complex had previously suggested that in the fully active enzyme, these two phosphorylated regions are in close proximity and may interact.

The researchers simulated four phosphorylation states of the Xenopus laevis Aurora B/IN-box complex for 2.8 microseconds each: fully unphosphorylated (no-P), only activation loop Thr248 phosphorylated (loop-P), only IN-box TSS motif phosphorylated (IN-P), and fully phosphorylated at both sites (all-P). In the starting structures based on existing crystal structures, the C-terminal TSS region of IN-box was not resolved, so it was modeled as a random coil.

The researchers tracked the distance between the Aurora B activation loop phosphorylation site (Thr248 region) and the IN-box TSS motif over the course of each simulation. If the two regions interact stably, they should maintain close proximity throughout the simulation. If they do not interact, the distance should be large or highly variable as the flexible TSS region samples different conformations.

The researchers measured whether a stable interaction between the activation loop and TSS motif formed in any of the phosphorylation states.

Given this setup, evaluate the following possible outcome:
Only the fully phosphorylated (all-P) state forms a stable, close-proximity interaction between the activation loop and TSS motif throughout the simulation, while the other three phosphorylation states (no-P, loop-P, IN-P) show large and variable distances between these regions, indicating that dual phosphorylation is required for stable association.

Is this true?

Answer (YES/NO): NO